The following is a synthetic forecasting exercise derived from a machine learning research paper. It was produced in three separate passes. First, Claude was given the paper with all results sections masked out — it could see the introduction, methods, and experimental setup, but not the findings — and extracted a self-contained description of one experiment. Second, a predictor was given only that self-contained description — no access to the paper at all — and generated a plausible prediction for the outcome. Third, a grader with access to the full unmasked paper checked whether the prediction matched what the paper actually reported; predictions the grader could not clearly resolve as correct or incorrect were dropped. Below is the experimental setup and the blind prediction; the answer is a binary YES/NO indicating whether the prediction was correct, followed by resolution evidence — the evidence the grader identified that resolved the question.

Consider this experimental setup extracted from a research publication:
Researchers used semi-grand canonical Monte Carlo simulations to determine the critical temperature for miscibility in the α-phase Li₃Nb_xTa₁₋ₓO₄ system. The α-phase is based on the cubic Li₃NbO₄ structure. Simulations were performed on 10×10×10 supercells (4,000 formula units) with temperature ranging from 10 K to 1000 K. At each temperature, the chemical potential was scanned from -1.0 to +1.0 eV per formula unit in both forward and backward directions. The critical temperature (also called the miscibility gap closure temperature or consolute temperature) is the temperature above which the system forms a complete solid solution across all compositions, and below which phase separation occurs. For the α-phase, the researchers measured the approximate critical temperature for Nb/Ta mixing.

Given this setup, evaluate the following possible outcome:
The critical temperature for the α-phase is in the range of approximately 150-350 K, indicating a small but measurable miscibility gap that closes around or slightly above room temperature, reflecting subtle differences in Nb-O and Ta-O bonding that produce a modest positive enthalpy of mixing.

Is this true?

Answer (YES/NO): NO